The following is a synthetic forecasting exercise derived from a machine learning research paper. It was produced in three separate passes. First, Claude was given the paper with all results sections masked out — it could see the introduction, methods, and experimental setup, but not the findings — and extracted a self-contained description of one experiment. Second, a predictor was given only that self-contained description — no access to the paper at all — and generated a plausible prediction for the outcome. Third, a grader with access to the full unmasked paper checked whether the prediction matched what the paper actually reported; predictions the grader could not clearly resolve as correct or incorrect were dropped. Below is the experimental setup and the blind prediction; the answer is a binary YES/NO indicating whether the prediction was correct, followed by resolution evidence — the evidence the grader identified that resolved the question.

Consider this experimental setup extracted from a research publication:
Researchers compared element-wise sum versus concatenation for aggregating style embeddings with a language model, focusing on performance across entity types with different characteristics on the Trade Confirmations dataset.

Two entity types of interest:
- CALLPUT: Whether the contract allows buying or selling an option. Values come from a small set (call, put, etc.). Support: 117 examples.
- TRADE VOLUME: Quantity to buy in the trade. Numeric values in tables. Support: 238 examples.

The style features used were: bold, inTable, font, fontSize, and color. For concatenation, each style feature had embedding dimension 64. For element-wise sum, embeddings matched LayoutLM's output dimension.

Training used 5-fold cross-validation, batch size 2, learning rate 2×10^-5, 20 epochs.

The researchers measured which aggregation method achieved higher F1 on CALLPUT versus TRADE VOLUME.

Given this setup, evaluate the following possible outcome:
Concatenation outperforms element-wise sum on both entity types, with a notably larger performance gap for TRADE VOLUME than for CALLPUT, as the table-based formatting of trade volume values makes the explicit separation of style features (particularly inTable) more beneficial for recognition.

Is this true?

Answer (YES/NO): NO